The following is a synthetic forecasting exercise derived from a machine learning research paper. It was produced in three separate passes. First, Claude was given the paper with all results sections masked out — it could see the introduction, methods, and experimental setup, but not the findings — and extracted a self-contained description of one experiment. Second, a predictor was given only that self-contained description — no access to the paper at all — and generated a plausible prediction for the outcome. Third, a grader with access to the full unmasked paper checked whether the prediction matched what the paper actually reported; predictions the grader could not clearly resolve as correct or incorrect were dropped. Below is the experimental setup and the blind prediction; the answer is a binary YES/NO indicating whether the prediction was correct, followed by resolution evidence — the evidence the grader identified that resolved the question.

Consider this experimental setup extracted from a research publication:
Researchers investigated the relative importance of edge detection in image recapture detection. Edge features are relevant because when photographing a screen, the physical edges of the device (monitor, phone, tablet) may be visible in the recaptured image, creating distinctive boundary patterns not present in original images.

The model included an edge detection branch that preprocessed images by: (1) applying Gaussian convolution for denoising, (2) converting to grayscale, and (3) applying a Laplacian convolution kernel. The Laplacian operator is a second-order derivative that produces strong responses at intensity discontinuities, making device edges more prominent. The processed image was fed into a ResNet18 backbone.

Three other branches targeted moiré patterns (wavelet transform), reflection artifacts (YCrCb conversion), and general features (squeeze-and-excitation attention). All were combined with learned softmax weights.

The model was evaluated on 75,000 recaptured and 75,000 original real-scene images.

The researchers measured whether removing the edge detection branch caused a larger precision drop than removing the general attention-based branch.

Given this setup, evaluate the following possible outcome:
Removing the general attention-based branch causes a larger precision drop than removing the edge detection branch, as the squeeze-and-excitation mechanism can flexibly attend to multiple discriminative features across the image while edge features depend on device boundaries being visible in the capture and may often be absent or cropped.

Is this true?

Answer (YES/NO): NO